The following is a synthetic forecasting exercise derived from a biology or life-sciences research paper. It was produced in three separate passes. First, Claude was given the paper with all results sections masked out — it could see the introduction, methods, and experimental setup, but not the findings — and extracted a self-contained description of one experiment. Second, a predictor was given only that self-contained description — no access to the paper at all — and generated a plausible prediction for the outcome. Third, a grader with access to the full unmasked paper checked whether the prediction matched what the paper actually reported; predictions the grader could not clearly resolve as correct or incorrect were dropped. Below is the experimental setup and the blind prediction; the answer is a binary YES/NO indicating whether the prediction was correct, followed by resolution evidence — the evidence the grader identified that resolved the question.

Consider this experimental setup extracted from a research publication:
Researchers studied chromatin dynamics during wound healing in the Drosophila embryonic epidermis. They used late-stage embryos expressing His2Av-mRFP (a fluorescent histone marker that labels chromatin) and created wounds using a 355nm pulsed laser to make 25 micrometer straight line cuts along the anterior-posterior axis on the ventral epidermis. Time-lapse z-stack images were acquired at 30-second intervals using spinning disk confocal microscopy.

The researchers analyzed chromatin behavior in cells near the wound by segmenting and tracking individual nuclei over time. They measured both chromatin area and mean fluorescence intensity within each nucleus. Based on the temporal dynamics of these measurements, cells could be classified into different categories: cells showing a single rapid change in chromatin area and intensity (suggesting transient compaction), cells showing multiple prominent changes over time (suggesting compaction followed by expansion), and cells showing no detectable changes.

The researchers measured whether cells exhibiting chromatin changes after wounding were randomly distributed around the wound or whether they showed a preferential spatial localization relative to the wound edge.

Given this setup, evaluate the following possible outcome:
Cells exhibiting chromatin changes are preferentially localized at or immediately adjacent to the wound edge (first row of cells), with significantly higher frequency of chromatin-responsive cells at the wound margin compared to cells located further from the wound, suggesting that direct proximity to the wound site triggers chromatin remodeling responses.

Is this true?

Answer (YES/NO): NO